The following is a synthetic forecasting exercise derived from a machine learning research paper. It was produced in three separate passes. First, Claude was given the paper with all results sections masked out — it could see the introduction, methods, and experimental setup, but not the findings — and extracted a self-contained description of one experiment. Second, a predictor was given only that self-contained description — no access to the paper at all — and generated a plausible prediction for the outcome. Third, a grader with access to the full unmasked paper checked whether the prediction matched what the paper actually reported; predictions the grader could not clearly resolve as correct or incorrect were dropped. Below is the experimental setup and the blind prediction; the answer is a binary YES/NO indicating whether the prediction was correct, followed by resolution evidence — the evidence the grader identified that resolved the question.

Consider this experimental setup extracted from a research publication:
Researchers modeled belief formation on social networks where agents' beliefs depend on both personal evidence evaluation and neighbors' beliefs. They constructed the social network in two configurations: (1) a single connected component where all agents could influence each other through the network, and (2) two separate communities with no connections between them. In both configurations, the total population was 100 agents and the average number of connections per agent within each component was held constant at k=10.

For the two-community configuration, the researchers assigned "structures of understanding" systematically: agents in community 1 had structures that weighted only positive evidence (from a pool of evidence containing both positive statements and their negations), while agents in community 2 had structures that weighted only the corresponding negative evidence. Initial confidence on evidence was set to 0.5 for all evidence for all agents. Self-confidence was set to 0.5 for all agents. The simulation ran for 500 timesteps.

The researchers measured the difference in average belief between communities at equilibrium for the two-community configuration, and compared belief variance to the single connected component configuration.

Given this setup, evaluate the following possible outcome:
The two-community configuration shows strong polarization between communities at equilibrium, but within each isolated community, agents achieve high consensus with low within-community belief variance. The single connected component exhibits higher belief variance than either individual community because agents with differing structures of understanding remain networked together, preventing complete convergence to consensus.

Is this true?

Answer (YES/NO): NO